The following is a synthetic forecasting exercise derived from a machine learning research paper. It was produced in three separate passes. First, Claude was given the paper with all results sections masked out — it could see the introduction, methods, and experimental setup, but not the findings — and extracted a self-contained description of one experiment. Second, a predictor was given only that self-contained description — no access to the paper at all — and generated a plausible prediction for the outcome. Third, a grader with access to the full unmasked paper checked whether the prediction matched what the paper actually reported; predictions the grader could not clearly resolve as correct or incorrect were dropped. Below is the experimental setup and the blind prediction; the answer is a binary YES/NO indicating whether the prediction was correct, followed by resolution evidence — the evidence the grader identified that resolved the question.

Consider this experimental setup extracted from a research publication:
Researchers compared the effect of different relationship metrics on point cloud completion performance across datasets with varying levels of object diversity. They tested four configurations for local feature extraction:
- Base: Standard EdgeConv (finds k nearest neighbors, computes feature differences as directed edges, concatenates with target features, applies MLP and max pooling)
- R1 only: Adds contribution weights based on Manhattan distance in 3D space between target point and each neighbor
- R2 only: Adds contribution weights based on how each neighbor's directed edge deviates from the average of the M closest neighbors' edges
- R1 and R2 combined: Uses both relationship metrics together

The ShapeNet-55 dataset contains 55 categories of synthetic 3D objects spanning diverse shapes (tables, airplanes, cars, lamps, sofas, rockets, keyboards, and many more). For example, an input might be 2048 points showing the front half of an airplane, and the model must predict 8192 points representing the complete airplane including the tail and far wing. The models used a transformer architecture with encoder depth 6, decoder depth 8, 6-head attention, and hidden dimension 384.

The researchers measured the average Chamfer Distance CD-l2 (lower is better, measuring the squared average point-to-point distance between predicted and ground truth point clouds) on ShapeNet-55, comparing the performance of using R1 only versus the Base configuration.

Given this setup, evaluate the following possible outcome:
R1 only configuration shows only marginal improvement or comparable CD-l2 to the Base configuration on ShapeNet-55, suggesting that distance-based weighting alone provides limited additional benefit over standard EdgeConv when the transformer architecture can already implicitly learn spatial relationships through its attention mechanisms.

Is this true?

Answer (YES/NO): NO